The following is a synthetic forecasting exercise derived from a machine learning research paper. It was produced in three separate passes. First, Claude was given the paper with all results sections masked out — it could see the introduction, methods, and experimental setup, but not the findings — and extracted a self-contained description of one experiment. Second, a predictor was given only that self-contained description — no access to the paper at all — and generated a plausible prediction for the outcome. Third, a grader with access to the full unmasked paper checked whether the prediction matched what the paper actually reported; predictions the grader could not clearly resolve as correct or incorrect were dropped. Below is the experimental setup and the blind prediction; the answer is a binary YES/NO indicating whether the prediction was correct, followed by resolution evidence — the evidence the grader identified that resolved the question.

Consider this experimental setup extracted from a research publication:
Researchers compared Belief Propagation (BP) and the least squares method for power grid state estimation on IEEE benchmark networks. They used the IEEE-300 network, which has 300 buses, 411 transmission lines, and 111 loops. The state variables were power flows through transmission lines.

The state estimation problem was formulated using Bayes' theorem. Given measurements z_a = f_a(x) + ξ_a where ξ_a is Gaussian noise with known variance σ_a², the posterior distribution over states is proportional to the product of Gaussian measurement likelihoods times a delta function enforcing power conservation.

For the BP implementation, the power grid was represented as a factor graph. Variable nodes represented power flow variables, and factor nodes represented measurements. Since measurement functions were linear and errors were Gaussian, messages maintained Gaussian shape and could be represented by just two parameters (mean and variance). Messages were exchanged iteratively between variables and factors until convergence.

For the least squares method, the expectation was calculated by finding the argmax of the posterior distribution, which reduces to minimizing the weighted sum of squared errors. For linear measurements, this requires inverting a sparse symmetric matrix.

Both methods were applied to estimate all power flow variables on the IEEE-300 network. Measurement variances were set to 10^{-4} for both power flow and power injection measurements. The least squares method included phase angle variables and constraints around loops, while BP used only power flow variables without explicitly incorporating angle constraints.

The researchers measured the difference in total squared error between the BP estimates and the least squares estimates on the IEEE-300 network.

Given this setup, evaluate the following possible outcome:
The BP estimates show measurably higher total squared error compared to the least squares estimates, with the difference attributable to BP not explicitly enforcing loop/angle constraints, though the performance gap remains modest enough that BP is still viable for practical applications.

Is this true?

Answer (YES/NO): NO